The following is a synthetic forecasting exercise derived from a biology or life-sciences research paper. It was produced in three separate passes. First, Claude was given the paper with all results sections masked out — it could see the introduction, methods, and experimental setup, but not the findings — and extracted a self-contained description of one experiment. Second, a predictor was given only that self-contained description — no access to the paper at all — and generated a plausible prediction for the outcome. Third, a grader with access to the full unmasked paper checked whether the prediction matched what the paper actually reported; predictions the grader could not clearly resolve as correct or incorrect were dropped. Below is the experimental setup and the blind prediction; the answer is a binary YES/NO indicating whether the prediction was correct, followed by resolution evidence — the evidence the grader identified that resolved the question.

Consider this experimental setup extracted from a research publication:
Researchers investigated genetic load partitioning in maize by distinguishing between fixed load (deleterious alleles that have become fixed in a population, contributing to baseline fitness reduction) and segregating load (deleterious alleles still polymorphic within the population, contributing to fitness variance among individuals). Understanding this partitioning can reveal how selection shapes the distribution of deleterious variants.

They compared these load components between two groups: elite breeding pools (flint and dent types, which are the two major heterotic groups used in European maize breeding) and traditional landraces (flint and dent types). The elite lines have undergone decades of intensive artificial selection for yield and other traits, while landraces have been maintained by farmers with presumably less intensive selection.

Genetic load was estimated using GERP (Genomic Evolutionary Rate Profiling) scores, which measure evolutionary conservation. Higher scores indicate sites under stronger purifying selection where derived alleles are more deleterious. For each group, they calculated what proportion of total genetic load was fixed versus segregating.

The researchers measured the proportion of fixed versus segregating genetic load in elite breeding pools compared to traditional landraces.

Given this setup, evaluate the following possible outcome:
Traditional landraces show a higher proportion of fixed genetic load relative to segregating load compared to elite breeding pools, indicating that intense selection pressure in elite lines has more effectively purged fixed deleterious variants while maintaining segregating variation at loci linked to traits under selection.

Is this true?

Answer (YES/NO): NO